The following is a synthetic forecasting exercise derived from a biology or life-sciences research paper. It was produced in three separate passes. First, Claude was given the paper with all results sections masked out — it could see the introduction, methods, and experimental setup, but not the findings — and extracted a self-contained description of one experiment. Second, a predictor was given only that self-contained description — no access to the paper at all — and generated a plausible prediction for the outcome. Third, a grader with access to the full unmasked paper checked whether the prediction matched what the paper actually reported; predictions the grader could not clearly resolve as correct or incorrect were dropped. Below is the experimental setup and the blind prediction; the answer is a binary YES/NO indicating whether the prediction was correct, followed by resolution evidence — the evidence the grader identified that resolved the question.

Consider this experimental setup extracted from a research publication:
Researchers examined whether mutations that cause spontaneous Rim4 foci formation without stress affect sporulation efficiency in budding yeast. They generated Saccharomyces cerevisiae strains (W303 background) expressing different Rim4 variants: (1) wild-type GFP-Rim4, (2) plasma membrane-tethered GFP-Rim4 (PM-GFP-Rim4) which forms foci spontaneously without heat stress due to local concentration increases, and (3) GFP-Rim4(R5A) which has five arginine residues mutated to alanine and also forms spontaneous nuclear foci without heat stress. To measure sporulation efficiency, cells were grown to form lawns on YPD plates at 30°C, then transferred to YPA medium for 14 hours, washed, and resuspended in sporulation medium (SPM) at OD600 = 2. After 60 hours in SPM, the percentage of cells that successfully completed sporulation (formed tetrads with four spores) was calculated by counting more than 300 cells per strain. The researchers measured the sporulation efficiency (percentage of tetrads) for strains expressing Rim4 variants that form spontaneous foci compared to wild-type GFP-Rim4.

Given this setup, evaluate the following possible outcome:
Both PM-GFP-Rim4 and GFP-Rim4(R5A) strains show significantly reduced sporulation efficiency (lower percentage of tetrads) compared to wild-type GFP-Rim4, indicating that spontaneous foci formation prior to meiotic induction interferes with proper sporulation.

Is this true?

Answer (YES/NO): YES